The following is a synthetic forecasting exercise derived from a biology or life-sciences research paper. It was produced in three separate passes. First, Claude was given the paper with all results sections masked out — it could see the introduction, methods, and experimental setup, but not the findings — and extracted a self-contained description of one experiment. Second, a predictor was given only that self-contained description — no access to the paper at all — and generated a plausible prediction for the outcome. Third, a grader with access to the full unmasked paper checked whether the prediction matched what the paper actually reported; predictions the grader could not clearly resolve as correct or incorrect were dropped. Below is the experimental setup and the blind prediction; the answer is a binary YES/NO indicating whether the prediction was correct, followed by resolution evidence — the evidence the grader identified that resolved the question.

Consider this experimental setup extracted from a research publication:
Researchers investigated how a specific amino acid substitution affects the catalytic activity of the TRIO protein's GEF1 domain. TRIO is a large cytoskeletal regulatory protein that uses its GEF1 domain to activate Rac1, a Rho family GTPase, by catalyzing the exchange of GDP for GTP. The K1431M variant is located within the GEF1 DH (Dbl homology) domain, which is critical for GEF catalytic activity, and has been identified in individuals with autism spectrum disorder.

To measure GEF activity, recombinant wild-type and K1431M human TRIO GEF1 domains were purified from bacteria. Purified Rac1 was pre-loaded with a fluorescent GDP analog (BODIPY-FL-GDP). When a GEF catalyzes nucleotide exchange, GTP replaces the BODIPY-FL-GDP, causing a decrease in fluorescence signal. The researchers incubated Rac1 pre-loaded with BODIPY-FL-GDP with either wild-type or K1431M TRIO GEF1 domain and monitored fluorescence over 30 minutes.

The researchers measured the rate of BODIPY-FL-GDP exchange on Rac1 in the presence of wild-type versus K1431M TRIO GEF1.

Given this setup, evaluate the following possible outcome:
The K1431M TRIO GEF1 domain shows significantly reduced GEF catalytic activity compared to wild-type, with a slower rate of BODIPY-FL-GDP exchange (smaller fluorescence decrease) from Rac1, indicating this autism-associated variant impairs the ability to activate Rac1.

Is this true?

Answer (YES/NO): YES